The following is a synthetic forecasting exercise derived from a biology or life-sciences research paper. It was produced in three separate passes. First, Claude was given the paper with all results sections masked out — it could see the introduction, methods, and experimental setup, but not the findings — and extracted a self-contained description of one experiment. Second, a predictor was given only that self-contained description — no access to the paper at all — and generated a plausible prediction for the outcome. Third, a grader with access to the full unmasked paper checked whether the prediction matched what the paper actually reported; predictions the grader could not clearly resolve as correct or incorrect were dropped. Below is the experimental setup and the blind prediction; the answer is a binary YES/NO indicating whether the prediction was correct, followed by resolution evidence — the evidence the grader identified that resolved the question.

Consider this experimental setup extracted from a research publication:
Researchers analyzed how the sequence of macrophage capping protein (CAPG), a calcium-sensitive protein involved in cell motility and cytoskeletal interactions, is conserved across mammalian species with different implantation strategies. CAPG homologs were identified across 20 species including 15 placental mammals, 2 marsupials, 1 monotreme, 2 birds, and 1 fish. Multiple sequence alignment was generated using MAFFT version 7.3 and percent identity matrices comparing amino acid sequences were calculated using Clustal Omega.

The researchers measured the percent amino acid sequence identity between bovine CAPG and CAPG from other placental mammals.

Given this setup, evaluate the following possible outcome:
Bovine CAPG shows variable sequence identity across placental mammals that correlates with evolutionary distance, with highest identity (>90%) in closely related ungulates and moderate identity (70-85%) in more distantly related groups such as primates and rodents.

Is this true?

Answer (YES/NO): NO